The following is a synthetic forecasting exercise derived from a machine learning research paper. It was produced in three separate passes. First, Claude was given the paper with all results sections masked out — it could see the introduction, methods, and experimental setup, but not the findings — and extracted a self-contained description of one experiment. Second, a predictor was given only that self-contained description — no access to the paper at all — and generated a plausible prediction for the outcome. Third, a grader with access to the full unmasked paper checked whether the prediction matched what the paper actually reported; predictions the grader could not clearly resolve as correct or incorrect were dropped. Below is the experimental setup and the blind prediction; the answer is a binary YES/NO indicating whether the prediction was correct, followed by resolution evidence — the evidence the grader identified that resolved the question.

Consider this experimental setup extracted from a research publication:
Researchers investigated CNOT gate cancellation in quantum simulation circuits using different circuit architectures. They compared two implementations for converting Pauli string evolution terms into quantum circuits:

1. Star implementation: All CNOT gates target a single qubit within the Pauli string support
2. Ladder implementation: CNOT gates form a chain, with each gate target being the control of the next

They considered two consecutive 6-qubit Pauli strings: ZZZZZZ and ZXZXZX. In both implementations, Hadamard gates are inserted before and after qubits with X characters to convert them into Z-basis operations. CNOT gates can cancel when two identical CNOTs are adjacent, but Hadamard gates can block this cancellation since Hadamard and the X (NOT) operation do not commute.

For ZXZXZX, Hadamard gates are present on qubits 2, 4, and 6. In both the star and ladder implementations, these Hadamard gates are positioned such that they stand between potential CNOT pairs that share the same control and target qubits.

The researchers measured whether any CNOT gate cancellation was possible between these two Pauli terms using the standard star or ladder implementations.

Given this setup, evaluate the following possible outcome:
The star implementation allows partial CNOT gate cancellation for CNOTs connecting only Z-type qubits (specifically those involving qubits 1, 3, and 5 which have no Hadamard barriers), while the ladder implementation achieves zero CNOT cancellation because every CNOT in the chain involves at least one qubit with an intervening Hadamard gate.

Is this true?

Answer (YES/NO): NO